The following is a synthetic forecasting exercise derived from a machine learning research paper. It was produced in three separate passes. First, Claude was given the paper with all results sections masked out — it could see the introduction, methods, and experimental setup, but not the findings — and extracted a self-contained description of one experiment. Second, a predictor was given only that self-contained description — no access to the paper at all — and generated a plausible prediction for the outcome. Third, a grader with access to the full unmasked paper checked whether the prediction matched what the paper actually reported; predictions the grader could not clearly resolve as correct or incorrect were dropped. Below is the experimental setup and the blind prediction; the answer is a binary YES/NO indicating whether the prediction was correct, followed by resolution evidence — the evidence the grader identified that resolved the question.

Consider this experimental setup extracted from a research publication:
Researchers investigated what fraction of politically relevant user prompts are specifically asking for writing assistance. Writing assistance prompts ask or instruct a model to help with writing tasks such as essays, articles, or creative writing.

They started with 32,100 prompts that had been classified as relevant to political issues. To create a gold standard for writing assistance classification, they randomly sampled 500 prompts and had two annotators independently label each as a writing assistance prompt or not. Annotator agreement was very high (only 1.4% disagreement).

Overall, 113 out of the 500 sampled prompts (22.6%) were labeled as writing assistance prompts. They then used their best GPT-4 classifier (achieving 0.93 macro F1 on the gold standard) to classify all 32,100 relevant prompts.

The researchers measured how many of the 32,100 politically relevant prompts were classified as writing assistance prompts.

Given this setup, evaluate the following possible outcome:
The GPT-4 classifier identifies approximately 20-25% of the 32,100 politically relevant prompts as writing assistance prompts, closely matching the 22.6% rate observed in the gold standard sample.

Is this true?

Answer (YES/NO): NO